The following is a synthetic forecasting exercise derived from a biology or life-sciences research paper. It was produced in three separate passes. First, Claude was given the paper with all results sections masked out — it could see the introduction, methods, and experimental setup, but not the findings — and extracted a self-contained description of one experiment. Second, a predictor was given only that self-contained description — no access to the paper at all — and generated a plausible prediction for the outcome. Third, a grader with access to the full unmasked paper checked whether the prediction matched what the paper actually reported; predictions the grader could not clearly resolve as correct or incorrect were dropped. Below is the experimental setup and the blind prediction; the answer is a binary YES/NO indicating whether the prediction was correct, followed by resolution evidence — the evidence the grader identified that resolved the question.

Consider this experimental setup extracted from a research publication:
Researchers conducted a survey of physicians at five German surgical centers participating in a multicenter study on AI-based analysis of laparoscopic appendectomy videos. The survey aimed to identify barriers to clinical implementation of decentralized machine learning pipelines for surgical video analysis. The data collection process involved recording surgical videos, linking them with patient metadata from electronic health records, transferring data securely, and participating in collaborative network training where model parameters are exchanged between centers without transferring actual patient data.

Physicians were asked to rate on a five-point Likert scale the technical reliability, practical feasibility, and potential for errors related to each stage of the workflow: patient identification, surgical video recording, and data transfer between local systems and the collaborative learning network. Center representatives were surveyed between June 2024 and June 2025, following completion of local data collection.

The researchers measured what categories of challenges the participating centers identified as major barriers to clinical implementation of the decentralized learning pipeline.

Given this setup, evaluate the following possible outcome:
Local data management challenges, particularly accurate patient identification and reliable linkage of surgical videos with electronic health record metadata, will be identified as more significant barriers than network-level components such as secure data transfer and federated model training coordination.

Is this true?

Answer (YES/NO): NO